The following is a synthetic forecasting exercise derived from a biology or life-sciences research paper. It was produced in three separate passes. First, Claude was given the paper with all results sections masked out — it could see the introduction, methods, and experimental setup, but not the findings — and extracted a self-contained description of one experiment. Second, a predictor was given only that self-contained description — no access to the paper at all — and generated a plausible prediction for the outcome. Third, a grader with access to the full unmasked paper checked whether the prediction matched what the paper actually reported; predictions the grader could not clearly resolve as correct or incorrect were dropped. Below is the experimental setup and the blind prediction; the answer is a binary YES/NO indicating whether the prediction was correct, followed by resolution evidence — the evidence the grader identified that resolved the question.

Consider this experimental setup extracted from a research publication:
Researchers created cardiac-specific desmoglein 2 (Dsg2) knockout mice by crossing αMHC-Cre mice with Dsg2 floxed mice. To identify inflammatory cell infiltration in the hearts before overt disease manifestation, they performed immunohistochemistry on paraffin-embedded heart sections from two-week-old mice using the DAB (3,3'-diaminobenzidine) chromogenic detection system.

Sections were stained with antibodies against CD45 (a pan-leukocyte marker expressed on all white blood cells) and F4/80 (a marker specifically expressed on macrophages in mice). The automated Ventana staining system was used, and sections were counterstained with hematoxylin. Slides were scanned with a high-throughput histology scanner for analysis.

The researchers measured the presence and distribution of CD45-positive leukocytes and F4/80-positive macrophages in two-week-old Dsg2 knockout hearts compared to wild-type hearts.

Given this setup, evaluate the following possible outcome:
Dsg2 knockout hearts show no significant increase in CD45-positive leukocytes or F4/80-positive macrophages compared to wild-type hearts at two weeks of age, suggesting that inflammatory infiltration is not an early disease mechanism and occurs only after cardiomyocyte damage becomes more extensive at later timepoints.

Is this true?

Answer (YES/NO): NO